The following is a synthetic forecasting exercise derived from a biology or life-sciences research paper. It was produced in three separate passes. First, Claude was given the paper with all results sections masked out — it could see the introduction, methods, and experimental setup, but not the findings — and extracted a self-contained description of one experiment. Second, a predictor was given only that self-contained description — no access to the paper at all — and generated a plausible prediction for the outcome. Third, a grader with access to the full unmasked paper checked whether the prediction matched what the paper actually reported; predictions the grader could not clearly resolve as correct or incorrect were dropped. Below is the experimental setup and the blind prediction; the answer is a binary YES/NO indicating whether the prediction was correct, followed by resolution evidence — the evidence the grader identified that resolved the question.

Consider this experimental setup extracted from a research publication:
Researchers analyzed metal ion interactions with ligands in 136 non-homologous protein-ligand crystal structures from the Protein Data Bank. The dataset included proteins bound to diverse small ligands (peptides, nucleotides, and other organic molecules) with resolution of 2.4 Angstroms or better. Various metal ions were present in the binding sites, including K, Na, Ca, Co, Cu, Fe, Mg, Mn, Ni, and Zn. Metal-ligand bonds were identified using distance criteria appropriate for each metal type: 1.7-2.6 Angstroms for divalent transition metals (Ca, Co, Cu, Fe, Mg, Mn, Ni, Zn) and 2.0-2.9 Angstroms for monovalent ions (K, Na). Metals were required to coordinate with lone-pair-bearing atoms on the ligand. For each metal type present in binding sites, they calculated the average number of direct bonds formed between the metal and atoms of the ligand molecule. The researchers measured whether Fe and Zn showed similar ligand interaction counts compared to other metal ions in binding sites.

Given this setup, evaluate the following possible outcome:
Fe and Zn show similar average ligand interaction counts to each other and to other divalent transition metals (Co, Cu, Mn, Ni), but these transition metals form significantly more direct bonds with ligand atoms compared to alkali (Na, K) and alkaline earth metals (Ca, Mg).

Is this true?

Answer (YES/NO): NO